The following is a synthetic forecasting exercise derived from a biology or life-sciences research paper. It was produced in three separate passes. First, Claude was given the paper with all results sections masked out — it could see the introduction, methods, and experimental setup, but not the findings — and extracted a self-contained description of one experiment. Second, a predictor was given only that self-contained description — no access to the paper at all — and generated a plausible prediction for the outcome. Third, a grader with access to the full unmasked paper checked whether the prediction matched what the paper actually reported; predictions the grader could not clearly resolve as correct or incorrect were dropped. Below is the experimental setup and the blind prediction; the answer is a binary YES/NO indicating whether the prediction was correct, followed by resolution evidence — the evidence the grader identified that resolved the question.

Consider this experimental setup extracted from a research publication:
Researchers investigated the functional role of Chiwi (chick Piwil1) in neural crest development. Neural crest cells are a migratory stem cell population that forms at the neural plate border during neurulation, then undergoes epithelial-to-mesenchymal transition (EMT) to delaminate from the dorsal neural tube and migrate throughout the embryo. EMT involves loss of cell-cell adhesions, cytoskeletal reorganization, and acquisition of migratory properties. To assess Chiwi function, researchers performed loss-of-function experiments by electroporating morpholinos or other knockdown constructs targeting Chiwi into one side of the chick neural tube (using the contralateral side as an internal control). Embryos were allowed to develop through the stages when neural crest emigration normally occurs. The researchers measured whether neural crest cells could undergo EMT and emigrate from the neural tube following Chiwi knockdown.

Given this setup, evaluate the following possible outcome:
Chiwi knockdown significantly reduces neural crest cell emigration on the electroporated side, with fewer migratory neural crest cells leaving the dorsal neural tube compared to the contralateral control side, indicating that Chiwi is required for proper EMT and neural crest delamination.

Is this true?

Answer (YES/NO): YES